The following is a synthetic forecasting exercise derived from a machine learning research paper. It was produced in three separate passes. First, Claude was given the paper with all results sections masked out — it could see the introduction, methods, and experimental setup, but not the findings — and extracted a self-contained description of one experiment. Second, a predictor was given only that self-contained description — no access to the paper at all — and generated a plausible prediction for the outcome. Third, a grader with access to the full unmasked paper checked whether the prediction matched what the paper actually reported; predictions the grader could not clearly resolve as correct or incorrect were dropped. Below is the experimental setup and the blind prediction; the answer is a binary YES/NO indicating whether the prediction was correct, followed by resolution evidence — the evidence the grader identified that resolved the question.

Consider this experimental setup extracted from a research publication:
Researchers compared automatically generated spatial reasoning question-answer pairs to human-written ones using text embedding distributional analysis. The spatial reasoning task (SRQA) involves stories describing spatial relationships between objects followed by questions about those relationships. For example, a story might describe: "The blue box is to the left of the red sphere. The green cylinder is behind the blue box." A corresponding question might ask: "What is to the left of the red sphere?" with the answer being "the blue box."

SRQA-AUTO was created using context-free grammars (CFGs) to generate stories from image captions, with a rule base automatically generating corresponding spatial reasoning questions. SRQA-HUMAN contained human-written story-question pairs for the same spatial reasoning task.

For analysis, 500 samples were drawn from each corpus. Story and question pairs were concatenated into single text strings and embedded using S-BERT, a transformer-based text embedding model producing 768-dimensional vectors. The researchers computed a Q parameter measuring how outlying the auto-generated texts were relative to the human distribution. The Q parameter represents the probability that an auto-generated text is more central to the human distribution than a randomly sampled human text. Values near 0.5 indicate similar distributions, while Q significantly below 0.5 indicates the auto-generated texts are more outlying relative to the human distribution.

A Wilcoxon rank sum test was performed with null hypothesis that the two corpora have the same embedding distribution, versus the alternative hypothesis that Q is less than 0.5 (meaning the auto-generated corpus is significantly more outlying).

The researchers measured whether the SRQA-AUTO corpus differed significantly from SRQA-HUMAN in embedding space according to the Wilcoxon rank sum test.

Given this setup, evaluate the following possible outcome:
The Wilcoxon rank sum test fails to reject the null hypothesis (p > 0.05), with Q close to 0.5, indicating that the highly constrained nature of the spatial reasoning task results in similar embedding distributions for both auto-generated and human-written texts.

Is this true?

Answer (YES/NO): NO